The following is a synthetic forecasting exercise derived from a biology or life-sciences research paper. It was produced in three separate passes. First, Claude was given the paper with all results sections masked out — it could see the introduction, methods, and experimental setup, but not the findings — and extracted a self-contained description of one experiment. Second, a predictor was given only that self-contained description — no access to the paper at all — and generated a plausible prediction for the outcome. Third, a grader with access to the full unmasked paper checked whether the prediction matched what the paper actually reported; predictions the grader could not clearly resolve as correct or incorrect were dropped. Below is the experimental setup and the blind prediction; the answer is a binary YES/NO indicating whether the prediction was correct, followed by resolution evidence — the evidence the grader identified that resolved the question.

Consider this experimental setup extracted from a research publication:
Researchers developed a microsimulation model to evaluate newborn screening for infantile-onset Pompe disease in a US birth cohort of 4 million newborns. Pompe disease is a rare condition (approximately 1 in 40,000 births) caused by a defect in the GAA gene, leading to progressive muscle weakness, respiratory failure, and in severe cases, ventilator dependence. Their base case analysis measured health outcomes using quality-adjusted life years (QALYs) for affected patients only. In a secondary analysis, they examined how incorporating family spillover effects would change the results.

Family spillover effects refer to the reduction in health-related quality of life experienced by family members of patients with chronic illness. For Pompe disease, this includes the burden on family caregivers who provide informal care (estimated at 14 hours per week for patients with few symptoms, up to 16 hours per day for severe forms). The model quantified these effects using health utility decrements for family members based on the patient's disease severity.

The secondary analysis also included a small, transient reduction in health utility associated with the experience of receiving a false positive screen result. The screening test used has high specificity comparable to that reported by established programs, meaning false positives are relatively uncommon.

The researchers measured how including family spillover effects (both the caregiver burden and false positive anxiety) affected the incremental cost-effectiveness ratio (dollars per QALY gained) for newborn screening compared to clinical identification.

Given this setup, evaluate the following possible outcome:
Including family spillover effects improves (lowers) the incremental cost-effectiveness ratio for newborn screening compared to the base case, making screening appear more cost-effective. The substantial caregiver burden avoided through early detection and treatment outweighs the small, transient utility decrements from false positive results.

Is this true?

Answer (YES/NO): YES